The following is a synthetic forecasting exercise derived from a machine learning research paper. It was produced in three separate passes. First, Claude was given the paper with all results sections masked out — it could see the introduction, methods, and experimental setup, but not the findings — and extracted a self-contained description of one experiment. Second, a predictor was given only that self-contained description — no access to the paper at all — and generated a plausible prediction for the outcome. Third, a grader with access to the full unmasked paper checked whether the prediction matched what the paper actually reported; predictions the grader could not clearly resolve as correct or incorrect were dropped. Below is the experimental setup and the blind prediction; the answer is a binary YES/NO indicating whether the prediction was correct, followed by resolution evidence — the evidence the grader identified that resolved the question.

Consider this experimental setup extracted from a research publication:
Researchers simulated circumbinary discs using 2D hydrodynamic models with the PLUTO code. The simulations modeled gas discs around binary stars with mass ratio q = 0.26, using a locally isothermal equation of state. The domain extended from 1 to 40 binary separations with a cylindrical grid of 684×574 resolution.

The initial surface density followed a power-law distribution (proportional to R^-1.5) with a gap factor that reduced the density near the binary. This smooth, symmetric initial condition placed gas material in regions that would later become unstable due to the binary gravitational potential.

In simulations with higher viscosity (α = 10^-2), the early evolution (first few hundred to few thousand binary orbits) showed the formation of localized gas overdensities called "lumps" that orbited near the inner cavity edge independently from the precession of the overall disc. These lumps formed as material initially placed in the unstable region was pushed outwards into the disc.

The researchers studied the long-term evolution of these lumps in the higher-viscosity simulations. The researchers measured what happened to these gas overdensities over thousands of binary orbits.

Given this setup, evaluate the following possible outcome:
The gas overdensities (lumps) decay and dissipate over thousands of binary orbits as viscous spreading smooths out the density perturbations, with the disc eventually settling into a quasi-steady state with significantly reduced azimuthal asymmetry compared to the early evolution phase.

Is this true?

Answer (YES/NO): YES